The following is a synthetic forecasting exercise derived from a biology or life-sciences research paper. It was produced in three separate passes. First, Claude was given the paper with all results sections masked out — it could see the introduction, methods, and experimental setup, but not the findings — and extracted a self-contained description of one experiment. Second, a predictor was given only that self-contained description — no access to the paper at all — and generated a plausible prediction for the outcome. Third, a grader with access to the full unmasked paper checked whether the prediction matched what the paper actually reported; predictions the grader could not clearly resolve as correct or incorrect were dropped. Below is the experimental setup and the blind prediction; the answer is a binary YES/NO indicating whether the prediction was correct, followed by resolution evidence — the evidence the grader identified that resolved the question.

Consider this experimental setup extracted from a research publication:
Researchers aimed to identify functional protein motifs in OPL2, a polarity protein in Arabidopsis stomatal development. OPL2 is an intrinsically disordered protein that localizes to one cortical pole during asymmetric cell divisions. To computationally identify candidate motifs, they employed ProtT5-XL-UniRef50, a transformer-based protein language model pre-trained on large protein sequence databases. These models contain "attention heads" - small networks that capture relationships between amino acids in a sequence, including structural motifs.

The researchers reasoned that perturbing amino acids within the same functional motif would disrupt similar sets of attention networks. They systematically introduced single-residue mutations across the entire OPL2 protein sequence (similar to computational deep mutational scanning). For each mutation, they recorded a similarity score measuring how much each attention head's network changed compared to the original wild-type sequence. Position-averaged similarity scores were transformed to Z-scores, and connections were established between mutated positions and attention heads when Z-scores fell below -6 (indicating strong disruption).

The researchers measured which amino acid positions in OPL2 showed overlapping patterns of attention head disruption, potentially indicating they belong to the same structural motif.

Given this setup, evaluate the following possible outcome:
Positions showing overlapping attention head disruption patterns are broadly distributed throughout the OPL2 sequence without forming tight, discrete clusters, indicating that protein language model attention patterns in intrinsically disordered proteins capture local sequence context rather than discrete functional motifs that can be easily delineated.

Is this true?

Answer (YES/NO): NO